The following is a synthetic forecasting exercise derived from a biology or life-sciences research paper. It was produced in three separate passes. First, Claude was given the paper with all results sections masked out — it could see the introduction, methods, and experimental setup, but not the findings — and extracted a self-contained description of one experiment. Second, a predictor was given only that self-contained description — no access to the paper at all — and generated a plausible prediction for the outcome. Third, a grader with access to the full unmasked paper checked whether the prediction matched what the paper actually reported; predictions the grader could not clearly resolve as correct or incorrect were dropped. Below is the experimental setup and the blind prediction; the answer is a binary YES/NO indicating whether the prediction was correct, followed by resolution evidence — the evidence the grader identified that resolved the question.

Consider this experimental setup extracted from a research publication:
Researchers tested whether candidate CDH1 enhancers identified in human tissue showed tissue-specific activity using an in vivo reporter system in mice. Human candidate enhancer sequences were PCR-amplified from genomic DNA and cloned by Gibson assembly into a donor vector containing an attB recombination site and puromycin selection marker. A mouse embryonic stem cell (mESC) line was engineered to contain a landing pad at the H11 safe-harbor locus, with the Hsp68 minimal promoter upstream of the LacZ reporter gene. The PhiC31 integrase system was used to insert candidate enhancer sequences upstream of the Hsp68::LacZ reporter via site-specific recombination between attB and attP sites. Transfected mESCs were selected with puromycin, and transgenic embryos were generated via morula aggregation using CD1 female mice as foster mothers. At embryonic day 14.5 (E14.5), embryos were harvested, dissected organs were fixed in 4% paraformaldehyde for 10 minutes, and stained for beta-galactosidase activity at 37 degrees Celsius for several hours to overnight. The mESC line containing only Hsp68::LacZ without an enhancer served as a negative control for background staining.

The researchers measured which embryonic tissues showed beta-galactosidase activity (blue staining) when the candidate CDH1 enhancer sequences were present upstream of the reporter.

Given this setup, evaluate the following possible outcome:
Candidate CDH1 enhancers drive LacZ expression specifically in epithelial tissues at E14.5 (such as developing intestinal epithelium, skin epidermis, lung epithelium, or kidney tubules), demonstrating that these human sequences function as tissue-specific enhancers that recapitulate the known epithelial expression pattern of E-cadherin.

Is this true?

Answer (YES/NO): NO